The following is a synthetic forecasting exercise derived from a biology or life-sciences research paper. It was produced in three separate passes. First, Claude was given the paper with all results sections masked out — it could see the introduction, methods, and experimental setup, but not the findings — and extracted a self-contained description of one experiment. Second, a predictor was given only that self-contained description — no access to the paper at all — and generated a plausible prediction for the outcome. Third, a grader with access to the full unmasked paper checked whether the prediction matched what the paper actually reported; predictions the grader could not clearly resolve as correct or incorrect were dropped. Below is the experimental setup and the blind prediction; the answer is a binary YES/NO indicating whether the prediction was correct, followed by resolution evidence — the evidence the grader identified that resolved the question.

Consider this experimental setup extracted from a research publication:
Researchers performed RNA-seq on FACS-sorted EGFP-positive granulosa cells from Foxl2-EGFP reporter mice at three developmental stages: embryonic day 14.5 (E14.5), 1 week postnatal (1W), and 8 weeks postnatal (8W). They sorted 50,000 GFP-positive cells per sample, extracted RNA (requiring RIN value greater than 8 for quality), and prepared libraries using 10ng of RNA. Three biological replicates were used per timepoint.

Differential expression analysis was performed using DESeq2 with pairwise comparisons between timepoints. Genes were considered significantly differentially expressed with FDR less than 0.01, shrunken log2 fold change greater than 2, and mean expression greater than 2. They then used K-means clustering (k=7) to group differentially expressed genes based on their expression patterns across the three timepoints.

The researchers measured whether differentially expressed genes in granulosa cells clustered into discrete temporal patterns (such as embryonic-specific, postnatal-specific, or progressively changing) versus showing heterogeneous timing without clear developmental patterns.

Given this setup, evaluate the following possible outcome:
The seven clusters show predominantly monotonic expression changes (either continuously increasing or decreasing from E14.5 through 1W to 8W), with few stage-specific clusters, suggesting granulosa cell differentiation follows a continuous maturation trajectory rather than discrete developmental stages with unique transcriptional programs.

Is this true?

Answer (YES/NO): NO